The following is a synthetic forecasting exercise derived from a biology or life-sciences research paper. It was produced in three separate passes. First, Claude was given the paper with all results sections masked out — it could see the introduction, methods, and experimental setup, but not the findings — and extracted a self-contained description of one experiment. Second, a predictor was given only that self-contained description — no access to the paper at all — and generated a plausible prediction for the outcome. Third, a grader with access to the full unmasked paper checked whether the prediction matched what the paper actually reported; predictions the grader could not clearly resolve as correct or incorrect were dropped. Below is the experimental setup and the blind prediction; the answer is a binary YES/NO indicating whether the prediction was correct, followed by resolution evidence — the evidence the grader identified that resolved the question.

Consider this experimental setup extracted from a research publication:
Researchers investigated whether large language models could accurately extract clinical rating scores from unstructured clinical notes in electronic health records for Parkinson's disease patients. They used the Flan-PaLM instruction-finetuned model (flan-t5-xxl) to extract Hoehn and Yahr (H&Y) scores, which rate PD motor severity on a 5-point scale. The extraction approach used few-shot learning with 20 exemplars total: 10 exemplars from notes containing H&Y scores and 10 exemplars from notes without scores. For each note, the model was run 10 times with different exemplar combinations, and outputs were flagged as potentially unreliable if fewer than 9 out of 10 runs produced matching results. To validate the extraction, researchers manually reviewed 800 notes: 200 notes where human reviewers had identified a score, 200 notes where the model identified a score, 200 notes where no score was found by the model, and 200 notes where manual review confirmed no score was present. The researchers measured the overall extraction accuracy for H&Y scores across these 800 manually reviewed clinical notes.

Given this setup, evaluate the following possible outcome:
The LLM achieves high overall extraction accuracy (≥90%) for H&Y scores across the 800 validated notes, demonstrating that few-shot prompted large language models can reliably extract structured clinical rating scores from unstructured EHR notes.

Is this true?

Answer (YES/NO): YES